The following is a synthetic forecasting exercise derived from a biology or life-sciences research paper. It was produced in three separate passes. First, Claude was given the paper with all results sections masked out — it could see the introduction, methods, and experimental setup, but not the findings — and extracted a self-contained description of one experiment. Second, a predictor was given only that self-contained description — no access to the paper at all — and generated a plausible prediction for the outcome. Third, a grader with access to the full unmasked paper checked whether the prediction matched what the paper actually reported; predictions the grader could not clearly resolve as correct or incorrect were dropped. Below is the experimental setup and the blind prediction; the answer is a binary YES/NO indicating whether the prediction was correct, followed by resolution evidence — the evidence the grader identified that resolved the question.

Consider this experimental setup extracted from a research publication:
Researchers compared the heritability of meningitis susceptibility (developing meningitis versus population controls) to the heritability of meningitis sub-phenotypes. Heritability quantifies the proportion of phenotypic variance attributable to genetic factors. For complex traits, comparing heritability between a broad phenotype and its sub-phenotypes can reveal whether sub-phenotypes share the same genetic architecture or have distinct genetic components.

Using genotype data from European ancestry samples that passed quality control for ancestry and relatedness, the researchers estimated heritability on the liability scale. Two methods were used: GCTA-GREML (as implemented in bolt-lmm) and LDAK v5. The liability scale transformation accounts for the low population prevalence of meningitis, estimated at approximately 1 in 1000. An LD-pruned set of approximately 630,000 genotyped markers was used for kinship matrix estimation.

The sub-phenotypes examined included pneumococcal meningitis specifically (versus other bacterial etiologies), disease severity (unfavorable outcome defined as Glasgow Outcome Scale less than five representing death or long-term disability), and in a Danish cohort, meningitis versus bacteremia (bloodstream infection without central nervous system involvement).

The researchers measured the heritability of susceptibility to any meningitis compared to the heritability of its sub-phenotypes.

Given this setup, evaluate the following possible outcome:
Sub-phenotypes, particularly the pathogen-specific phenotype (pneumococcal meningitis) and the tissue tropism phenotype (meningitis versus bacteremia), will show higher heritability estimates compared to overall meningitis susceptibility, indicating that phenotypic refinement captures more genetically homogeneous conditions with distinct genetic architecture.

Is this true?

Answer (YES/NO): NO